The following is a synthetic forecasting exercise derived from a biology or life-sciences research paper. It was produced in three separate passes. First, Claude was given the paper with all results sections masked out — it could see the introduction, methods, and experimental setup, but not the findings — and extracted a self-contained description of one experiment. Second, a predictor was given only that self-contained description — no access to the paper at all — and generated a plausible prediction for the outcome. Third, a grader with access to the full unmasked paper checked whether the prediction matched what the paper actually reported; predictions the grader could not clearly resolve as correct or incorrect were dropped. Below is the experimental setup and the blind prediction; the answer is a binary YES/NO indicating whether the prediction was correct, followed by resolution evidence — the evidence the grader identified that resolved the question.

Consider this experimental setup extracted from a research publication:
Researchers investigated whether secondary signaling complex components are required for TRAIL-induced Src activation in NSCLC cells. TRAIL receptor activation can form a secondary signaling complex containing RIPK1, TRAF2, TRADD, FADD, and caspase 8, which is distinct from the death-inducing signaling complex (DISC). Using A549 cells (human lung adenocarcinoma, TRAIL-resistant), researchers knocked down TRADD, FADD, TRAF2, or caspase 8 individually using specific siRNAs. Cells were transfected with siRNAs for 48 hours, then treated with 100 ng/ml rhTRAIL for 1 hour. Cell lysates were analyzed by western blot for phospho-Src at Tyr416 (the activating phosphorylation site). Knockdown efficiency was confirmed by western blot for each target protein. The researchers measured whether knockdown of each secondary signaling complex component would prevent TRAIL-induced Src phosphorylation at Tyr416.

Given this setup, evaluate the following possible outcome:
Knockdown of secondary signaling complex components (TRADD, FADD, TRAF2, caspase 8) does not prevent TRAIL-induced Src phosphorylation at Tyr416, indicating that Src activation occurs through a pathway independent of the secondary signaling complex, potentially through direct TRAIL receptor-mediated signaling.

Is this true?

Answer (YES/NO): NO